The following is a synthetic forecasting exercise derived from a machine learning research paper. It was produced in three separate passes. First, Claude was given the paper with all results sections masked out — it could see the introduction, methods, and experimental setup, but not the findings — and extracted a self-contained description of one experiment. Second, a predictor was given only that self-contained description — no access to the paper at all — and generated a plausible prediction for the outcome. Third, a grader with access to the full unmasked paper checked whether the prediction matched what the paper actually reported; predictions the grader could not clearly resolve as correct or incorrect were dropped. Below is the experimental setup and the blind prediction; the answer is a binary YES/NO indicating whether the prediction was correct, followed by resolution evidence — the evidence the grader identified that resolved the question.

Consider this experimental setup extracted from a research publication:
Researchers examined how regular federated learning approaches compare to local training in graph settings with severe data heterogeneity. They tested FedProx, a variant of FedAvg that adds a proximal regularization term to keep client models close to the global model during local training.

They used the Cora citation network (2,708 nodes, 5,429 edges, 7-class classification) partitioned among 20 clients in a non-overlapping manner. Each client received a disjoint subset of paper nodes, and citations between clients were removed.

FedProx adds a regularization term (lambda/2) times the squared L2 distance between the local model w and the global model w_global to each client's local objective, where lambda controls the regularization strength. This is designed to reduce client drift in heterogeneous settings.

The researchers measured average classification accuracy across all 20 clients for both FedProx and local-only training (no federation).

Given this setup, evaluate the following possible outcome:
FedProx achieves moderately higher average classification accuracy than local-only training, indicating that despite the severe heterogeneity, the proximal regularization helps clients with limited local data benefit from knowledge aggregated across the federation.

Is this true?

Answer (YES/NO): NO